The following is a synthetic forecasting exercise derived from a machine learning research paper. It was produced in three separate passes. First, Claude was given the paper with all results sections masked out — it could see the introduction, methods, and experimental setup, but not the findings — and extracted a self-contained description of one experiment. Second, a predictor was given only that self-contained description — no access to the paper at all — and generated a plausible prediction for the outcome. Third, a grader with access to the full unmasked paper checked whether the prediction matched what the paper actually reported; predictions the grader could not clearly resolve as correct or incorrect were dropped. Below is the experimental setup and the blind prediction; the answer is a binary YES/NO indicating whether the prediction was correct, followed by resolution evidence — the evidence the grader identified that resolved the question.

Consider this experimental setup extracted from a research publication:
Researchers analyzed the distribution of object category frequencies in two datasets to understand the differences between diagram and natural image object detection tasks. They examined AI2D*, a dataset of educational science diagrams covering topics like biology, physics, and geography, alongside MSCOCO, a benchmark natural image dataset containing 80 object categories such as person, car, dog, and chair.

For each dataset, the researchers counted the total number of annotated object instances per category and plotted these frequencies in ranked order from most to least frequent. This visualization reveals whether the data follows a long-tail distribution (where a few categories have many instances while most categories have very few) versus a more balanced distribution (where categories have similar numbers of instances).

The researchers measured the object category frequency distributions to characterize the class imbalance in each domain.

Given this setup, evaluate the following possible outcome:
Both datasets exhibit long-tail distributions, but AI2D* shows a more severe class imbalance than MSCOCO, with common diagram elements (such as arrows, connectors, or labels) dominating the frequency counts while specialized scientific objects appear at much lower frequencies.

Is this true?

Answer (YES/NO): NO